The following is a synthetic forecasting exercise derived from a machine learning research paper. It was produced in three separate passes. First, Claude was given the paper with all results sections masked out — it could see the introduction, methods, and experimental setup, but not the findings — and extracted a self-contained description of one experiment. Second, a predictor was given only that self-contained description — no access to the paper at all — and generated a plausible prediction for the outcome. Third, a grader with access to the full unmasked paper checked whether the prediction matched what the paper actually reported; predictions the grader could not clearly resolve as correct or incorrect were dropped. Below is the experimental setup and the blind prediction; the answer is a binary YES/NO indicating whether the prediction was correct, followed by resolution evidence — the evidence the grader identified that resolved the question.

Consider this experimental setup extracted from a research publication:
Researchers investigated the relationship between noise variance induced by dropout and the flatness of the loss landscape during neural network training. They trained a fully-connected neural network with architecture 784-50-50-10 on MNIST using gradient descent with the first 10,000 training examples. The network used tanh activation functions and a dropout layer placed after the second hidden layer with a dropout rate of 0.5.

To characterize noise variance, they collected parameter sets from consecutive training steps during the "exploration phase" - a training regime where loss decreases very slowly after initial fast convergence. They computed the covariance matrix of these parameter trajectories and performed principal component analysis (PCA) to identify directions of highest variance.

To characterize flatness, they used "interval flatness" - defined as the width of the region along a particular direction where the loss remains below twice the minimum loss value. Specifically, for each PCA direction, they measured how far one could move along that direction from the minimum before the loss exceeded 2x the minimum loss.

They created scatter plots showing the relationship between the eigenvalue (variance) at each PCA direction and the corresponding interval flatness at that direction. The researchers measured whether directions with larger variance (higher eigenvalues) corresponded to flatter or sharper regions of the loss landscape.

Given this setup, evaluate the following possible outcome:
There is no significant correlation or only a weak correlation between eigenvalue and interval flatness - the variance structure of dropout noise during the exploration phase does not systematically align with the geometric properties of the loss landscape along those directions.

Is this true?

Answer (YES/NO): NO